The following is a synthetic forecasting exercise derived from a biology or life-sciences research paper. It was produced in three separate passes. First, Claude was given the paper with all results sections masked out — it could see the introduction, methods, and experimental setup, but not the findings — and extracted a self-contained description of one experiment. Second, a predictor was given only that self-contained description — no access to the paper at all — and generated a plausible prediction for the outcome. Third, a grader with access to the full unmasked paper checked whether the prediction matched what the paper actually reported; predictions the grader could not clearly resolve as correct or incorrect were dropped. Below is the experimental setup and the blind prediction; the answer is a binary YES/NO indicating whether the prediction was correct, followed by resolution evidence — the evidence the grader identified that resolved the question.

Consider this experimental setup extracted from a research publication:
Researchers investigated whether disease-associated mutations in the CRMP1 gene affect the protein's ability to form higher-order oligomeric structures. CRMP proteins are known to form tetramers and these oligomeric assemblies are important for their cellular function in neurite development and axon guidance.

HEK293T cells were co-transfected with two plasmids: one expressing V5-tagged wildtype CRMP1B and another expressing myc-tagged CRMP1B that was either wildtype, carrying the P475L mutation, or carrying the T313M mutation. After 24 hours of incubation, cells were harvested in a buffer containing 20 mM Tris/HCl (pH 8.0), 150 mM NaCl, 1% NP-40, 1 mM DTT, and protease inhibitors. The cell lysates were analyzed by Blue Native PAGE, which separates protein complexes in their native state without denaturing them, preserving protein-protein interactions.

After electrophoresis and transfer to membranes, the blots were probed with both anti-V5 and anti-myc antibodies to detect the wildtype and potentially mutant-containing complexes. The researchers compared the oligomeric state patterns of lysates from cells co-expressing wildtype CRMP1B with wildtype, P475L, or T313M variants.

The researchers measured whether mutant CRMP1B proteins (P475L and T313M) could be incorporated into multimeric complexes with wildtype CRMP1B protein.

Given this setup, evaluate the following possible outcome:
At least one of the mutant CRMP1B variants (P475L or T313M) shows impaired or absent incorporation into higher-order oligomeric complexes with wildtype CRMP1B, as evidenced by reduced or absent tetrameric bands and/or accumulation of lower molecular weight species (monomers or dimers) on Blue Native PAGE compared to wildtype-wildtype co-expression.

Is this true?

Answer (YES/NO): YES